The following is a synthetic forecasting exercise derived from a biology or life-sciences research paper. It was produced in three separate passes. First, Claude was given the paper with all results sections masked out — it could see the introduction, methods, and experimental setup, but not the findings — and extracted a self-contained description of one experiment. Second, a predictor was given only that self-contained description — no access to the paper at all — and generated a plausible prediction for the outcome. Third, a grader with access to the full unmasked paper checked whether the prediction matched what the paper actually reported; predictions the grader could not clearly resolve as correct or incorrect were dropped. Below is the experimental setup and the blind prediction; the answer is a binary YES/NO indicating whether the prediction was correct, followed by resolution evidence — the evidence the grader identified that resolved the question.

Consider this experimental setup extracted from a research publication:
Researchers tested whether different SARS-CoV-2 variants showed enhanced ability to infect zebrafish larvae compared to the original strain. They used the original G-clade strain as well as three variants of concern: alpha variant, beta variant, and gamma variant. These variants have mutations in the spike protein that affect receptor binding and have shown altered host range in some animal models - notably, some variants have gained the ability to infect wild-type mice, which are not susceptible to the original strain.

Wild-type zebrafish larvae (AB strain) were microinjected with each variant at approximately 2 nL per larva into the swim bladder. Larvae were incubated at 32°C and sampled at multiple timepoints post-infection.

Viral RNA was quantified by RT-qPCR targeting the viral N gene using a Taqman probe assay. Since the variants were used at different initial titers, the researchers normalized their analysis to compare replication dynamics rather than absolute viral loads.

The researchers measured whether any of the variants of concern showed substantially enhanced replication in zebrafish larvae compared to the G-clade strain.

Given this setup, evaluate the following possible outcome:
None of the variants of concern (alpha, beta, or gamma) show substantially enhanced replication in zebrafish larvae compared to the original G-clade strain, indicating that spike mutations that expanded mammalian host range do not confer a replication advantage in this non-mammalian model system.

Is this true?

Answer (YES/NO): YES